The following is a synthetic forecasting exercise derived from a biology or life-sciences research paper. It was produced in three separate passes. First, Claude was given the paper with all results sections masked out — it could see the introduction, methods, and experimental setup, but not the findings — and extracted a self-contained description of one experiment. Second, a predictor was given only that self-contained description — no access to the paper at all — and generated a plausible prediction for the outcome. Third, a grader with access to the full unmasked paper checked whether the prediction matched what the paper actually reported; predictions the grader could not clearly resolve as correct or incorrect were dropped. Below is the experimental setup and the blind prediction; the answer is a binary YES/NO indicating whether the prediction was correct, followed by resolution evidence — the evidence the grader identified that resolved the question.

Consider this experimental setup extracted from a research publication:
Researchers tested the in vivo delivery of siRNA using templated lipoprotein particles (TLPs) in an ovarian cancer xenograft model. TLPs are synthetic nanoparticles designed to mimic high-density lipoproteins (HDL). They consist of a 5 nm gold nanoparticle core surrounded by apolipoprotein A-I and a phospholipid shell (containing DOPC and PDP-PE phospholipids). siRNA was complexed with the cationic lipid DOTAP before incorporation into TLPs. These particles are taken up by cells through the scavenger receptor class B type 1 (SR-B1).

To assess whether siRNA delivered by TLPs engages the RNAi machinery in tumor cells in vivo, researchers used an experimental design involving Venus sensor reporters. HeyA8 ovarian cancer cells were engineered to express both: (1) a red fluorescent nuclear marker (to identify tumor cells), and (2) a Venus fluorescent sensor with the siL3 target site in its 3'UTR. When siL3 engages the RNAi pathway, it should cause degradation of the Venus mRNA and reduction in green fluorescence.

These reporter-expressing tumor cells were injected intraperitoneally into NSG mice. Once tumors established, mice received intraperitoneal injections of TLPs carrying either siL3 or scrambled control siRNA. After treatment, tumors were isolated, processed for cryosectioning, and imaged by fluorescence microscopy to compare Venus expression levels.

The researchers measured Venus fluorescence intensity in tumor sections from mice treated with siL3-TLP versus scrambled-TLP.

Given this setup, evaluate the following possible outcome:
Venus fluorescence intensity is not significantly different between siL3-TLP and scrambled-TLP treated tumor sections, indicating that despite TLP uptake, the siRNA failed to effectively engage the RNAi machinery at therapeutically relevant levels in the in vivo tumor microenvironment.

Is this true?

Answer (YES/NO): NO